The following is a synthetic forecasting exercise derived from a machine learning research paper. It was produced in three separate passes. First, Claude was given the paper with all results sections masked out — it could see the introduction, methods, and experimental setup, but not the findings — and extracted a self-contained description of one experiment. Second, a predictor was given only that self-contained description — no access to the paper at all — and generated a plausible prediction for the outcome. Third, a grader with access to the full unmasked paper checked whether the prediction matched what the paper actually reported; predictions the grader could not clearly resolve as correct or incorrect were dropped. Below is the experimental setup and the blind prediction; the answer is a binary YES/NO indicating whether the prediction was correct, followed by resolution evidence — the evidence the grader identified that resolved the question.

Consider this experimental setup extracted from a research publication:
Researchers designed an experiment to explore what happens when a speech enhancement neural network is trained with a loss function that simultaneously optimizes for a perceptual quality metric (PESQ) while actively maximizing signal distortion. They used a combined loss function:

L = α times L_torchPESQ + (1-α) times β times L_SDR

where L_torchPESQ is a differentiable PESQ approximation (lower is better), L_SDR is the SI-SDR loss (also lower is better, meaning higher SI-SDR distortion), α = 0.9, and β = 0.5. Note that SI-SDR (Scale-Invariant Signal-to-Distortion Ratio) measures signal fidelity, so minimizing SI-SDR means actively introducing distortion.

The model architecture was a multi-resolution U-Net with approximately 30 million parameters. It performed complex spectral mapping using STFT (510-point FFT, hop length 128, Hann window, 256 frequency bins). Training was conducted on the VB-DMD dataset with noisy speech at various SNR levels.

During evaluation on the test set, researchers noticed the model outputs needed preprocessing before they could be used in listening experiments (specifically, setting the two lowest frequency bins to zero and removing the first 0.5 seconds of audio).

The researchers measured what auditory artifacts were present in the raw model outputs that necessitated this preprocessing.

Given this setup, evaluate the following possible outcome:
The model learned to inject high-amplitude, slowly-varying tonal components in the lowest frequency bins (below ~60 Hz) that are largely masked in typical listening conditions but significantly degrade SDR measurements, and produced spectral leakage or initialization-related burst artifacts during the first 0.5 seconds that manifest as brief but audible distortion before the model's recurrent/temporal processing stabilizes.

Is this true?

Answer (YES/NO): NO